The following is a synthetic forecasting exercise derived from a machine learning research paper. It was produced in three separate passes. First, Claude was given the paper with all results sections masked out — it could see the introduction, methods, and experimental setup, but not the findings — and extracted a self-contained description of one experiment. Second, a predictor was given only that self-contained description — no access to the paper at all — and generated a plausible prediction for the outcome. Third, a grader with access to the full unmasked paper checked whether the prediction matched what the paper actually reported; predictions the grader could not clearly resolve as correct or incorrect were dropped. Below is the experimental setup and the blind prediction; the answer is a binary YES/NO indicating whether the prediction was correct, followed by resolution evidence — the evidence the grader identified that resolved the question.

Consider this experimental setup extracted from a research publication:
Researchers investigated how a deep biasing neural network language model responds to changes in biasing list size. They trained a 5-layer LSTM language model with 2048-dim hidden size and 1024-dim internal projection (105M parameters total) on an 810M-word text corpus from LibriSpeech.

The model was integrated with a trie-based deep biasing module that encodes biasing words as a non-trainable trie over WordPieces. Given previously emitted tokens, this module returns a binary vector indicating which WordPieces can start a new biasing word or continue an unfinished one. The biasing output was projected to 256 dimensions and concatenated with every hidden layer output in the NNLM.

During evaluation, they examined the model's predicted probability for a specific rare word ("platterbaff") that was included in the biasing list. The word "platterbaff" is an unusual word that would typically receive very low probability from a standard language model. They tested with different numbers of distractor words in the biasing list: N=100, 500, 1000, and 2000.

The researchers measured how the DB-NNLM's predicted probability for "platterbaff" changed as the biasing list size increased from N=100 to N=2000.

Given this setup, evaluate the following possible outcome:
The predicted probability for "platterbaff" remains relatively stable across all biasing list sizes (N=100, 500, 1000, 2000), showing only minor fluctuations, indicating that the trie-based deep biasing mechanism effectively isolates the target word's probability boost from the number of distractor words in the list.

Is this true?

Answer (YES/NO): NO